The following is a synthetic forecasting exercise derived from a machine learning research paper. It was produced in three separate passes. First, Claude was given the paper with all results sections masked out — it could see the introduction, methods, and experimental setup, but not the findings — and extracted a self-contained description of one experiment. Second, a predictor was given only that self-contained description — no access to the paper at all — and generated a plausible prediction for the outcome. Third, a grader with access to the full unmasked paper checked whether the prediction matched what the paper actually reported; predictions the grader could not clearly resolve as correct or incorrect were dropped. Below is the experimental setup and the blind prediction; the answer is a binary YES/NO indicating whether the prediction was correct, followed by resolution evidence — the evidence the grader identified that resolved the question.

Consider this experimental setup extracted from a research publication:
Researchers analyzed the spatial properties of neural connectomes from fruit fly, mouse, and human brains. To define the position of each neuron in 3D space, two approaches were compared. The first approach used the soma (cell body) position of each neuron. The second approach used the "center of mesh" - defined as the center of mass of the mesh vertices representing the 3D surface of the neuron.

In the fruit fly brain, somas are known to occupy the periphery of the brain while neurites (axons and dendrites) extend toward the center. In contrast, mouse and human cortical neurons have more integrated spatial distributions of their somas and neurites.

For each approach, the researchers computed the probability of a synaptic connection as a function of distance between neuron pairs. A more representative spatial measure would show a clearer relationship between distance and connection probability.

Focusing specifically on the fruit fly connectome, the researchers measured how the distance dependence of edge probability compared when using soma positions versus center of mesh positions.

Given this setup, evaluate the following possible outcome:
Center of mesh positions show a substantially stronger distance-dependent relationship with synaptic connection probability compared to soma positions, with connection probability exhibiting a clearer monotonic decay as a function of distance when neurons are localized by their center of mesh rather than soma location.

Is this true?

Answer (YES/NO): YES